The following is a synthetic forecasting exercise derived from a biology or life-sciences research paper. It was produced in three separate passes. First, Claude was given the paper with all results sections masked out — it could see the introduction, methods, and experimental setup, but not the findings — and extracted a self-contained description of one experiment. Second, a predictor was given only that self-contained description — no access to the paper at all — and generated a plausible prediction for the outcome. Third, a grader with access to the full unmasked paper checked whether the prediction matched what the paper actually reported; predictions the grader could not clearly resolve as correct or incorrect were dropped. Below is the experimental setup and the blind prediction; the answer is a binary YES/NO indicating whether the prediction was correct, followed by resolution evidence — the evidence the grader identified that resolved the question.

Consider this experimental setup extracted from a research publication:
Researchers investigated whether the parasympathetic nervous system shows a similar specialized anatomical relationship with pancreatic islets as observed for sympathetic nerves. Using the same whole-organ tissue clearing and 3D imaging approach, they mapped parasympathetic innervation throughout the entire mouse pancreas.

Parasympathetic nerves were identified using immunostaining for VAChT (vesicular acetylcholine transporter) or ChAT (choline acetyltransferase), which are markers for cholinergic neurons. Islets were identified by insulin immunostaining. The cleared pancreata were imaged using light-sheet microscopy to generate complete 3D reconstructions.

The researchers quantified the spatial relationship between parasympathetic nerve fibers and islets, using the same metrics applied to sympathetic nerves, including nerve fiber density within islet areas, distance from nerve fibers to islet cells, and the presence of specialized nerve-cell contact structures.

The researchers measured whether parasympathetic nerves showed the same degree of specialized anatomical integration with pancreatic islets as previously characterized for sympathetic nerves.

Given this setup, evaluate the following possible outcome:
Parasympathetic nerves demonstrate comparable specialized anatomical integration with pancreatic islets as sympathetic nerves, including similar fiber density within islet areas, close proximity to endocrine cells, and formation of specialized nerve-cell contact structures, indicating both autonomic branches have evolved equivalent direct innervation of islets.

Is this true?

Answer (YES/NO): NO